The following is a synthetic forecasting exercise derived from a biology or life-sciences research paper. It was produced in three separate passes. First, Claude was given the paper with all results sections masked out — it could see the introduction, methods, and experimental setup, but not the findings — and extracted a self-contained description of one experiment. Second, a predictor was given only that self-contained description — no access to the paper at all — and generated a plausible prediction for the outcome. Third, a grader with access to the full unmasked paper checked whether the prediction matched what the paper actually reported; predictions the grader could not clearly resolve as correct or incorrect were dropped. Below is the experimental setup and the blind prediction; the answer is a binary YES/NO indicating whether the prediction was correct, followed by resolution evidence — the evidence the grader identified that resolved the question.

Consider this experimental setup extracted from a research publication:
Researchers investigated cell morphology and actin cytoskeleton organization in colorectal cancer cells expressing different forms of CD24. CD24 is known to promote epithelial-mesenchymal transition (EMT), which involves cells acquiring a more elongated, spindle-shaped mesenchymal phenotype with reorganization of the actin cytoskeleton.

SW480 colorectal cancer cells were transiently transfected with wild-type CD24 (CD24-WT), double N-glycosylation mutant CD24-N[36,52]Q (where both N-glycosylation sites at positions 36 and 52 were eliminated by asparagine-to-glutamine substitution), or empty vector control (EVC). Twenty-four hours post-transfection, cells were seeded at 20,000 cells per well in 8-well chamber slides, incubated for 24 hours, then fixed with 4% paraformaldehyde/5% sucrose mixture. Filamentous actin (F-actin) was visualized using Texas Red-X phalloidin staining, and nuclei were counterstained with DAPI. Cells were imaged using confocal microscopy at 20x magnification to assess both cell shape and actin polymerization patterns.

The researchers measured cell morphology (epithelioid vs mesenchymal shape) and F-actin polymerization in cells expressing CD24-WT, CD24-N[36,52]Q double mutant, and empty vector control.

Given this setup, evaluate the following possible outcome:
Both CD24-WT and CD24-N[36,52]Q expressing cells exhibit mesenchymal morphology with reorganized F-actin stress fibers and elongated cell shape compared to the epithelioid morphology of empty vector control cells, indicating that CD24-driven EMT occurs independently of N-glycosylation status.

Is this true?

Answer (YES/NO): NO